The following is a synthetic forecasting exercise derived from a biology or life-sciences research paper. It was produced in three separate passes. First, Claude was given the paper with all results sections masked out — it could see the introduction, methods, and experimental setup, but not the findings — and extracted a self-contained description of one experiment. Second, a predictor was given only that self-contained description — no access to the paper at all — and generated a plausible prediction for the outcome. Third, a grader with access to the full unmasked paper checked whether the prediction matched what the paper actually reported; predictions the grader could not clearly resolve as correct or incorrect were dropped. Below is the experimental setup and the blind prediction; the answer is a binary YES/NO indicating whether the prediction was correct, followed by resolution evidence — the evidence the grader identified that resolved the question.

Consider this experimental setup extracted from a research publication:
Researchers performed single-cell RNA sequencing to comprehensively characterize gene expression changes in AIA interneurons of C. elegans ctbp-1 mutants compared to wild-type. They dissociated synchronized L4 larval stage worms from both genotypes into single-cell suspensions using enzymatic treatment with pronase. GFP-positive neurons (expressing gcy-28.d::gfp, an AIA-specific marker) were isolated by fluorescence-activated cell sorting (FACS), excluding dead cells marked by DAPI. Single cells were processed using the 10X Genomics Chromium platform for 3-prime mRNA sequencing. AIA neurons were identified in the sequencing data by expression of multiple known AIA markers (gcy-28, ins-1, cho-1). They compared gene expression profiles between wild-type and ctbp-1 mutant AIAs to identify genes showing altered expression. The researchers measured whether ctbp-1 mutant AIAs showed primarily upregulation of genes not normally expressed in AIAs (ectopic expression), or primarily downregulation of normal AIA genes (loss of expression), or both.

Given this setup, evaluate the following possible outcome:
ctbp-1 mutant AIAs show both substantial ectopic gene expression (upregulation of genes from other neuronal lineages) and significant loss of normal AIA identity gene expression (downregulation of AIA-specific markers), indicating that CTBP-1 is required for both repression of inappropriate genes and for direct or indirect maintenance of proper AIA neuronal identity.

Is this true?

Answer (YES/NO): YES